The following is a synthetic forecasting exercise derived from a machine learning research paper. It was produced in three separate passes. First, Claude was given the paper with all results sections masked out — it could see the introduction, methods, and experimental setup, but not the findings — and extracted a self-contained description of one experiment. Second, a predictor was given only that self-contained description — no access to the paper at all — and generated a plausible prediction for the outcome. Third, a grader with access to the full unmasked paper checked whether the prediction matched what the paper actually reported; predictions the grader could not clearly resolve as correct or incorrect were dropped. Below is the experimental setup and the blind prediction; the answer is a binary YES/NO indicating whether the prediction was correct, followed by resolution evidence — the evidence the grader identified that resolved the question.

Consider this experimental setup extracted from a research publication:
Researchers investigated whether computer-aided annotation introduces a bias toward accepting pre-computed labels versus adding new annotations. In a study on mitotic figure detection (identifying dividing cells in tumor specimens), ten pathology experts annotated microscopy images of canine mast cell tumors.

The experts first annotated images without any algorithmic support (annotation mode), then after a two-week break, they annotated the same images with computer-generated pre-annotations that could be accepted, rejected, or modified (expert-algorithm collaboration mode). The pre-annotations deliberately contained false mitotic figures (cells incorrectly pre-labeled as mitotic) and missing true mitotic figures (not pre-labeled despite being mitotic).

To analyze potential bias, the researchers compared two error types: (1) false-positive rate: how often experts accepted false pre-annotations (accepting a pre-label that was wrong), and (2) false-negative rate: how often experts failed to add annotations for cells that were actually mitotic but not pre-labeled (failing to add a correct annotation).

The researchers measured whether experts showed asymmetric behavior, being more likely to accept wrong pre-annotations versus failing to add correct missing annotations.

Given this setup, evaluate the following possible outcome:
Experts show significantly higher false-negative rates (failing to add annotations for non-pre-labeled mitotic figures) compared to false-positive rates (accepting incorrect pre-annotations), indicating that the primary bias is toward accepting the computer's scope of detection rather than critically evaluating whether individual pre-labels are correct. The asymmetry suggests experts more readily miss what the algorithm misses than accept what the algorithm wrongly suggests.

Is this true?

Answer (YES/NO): NO